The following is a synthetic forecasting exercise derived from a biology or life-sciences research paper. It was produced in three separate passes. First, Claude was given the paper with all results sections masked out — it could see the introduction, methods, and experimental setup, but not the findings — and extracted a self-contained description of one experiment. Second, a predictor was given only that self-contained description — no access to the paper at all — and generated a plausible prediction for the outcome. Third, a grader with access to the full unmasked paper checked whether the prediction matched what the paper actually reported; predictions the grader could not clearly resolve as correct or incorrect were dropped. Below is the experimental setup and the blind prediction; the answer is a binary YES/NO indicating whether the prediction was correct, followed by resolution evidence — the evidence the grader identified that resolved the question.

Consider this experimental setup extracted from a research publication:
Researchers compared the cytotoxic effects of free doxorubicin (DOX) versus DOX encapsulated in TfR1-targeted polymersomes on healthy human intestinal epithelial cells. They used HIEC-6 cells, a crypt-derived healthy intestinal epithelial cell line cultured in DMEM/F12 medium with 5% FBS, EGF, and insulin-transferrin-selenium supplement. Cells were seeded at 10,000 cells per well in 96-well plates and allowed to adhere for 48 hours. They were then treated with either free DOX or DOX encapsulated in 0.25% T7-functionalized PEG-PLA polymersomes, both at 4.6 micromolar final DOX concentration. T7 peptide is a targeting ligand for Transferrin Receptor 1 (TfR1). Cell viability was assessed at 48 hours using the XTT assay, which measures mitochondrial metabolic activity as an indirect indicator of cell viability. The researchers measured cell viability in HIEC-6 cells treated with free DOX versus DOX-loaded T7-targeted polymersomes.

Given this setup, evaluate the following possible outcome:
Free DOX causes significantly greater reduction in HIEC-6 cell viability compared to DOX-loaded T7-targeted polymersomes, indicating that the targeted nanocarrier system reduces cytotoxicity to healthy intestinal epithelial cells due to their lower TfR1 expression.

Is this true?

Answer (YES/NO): NO